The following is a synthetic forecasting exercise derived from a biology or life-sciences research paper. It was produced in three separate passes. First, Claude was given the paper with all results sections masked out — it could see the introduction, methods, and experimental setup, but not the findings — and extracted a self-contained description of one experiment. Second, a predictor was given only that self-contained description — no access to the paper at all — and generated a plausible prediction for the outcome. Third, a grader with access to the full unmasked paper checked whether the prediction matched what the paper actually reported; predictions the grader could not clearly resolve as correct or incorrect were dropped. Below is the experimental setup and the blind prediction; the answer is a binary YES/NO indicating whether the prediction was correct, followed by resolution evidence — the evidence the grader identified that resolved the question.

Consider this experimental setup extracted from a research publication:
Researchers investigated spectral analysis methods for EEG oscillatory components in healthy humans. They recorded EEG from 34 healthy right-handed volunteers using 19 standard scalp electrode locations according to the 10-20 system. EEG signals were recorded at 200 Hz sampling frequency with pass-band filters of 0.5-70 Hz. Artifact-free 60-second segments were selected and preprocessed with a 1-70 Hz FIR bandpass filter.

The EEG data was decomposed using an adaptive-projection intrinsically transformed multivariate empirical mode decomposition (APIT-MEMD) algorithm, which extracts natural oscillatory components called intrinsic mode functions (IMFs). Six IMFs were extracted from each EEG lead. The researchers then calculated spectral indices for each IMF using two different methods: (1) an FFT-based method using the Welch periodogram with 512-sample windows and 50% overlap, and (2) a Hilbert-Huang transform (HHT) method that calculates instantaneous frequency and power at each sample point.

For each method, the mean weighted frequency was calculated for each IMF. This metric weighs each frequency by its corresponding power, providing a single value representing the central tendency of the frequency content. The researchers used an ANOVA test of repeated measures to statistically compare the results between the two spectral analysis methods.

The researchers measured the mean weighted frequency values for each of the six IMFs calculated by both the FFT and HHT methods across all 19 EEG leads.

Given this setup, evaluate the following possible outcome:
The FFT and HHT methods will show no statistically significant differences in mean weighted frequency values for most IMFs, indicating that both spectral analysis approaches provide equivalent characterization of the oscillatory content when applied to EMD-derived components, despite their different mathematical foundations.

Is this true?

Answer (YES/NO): NO